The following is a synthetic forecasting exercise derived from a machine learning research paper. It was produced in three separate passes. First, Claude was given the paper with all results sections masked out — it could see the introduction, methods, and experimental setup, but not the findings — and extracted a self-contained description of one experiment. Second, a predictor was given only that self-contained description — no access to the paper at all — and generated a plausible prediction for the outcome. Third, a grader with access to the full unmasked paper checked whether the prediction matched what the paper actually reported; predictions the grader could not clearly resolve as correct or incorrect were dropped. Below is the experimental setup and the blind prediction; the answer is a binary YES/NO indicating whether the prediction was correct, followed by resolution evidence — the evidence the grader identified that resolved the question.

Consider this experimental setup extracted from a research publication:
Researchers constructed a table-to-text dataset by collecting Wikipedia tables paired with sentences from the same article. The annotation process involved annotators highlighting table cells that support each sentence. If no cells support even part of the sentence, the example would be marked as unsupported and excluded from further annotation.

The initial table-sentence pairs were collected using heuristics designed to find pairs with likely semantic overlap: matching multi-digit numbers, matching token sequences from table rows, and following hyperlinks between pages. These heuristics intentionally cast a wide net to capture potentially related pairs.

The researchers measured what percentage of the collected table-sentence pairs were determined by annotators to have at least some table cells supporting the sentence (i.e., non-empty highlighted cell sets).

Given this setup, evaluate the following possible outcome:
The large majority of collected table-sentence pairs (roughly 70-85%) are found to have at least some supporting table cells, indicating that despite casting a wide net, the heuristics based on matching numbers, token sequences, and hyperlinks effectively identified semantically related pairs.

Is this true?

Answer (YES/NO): NO